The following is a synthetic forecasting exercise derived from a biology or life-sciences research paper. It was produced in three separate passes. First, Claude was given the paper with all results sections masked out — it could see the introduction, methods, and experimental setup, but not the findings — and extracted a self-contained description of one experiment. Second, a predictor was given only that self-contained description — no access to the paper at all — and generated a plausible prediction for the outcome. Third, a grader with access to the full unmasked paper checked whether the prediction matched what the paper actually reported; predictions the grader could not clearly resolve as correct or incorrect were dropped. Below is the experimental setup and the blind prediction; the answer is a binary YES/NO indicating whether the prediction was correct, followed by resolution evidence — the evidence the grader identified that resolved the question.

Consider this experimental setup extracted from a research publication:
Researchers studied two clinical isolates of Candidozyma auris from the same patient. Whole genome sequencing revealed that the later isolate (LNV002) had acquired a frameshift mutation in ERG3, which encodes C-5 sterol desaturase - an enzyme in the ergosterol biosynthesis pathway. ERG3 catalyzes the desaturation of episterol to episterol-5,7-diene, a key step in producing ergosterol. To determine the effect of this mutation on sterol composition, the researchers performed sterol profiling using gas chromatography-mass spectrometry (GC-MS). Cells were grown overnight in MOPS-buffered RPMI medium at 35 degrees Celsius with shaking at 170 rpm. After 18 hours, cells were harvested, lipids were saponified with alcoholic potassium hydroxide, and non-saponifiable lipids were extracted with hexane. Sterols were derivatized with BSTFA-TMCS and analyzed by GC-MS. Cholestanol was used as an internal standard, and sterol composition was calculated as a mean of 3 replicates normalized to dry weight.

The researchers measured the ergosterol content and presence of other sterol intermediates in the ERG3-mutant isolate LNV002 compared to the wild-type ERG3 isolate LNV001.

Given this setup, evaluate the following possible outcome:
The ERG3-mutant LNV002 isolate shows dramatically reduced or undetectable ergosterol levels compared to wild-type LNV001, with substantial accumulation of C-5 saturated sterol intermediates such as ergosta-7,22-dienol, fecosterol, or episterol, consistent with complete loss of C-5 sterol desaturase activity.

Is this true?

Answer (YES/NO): YES